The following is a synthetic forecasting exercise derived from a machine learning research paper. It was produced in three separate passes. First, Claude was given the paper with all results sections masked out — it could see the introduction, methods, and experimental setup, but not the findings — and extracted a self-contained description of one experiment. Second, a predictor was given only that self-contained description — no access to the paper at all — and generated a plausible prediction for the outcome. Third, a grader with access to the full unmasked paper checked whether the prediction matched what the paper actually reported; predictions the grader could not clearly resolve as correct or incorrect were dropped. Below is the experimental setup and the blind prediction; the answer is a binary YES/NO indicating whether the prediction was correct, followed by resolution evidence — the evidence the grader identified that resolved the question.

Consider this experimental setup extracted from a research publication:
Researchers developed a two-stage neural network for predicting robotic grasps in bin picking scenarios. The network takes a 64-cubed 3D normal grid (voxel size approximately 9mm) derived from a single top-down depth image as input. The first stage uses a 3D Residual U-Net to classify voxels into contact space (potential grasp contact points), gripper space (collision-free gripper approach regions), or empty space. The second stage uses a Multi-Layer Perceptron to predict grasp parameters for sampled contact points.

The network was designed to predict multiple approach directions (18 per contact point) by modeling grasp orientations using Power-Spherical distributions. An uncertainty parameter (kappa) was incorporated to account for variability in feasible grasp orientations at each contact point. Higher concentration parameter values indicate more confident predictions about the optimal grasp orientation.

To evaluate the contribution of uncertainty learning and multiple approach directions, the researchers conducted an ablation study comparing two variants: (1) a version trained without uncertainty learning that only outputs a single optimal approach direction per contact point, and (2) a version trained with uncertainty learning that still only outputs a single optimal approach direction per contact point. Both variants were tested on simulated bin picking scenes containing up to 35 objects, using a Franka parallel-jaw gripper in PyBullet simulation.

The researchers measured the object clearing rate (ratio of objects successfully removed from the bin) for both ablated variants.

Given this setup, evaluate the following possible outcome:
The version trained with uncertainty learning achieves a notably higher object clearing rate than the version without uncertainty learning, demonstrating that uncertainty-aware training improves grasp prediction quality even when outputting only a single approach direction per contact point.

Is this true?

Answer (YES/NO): YES